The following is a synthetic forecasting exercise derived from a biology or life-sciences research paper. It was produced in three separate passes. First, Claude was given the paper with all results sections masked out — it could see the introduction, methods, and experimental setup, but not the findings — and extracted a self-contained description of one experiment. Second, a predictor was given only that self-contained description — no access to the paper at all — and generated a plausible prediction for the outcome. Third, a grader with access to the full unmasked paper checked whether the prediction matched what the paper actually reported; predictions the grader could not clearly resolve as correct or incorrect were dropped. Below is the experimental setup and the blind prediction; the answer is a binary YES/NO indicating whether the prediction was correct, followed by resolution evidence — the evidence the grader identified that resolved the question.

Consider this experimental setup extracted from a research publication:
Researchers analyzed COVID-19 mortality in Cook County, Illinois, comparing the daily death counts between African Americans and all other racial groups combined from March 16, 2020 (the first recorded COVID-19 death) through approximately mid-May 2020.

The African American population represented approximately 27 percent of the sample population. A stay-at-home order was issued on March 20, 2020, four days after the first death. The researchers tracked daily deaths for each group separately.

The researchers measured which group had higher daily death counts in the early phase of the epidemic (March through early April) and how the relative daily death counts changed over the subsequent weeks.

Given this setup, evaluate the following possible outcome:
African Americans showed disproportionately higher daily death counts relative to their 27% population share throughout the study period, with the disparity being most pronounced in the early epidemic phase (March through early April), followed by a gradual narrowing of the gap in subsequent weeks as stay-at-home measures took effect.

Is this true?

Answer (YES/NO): YES